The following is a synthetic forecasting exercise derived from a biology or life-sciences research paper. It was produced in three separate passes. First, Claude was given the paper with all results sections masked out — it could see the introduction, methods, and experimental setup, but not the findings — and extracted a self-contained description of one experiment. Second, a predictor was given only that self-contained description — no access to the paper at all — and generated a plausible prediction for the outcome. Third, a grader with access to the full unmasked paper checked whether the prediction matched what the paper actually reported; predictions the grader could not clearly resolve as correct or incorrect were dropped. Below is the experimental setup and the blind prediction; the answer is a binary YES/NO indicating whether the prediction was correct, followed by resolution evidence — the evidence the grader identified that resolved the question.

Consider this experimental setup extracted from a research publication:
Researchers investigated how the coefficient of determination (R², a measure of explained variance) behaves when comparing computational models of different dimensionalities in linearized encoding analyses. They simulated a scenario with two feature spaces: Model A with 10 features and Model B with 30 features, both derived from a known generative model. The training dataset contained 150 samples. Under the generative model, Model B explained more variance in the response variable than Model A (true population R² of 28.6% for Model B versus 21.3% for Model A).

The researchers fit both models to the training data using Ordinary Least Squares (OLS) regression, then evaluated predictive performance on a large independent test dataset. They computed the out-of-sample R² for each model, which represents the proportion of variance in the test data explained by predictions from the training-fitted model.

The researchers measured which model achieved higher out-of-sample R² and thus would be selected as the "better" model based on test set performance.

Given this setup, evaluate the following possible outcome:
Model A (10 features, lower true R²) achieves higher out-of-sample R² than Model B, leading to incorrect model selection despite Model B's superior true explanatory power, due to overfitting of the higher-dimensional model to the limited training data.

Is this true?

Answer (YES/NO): YES